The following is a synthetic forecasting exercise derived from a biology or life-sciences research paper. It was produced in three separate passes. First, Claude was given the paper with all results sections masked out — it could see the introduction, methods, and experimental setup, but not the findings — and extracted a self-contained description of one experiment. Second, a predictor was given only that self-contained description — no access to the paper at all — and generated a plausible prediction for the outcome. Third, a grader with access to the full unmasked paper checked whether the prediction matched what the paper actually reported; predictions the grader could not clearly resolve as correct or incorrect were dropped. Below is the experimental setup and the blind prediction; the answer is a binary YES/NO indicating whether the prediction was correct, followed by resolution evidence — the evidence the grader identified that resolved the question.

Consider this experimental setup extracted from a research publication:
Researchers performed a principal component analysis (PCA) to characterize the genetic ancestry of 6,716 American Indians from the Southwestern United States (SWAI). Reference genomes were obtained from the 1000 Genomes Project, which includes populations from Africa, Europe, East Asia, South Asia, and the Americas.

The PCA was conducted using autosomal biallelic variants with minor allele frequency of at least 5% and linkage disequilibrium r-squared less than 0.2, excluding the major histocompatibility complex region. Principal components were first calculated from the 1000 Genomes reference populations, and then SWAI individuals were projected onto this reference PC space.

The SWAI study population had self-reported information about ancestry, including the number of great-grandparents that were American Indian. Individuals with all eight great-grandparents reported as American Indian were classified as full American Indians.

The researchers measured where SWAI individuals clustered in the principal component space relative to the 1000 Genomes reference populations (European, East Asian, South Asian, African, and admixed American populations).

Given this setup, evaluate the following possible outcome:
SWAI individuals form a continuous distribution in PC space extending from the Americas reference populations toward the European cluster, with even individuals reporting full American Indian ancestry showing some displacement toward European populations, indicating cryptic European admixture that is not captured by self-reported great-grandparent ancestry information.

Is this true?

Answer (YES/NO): NO